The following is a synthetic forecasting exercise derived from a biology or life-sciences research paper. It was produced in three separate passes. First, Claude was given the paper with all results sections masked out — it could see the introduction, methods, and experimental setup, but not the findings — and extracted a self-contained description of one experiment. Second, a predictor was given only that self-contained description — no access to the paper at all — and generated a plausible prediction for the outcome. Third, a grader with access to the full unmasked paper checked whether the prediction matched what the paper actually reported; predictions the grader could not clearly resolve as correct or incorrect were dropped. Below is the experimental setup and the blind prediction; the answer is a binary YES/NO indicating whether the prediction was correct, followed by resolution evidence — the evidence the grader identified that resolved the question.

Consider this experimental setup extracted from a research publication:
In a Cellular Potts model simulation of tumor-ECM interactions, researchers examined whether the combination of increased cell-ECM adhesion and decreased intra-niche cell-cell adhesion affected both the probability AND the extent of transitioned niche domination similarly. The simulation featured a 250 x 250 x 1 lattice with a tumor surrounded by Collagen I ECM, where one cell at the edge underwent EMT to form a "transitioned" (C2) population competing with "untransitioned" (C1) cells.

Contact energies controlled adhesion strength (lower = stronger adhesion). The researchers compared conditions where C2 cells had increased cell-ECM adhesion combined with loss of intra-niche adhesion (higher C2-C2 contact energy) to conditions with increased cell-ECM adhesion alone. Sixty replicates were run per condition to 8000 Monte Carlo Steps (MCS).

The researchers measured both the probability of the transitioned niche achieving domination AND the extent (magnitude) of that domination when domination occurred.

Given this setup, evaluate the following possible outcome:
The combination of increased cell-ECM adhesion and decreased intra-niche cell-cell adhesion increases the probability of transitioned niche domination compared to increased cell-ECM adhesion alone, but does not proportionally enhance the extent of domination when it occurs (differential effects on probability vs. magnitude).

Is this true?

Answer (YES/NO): YES